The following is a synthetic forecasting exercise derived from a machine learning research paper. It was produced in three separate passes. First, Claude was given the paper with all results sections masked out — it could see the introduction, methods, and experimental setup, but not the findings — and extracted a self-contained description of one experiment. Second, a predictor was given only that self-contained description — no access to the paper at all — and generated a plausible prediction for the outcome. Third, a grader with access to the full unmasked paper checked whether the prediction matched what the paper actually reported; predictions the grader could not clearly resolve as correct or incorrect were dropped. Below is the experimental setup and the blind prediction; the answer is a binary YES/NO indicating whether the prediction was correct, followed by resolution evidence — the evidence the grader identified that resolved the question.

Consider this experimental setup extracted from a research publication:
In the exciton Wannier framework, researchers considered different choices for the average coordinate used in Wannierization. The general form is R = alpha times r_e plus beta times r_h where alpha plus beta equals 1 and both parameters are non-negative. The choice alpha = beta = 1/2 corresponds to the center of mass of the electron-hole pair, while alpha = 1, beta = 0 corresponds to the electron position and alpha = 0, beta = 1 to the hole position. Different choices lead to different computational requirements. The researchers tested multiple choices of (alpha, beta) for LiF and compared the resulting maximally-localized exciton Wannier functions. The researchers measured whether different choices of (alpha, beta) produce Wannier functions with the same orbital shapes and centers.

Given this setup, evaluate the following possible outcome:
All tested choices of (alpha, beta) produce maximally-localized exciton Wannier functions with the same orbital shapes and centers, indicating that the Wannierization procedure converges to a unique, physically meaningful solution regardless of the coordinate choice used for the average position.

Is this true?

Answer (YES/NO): YES